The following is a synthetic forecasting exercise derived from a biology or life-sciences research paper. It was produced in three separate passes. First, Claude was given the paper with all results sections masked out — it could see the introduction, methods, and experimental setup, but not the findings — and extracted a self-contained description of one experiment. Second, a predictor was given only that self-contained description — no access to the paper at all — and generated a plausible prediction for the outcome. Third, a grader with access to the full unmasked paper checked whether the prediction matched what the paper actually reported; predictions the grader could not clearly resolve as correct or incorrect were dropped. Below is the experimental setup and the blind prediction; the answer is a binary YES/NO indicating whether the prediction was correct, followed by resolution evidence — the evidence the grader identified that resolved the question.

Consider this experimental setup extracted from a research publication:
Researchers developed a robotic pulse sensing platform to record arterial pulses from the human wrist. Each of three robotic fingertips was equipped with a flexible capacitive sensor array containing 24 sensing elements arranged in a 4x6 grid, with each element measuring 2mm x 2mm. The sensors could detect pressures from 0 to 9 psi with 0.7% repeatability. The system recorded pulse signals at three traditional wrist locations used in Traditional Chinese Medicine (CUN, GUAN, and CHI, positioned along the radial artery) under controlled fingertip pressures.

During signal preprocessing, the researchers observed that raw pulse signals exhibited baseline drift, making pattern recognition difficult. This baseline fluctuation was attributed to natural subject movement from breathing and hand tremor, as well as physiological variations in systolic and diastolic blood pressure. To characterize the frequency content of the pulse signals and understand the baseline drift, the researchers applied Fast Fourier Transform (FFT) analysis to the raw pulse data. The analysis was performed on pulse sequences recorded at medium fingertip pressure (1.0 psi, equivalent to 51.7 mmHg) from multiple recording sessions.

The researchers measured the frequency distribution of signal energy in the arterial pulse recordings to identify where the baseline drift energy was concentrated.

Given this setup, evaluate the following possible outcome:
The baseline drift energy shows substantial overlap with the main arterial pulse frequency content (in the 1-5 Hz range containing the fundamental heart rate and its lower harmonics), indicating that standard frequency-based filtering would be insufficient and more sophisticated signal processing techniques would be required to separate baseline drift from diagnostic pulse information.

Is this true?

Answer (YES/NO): NO